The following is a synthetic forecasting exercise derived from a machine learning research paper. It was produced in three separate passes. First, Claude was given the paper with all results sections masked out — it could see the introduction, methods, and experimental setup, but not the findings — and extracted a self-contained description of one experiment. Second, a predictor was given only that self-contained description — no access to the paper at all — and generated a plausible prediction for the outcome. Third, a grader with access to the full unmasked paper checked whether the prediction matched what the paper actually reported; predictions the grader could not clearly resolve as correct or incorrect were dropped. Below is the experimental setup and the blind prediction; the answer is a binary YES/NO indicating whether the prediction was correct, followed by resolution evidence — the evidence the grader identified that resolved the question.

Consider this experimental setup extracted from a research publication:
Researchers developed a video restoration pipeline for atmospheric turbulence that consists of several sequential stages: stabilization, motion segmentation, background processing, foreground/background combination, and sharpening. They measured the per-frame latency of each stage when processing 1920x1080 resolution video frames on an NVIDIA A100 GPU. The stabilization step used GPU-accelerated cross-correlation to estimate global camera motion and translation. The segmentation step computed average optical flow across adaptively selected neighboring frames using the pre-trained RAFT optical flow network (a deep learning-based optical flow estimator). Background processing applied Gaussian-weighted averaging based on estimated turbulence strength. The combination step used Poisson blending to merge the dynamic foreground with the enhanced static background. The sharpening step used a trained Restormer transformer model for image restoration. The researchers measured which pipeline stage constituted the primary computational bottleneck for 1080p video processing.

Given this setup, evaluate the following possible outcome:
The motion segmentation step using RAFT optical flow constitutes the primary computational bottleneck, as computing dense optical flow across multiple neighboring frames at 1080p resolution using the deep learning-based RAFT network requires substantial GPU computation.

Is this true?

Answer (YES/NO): NO